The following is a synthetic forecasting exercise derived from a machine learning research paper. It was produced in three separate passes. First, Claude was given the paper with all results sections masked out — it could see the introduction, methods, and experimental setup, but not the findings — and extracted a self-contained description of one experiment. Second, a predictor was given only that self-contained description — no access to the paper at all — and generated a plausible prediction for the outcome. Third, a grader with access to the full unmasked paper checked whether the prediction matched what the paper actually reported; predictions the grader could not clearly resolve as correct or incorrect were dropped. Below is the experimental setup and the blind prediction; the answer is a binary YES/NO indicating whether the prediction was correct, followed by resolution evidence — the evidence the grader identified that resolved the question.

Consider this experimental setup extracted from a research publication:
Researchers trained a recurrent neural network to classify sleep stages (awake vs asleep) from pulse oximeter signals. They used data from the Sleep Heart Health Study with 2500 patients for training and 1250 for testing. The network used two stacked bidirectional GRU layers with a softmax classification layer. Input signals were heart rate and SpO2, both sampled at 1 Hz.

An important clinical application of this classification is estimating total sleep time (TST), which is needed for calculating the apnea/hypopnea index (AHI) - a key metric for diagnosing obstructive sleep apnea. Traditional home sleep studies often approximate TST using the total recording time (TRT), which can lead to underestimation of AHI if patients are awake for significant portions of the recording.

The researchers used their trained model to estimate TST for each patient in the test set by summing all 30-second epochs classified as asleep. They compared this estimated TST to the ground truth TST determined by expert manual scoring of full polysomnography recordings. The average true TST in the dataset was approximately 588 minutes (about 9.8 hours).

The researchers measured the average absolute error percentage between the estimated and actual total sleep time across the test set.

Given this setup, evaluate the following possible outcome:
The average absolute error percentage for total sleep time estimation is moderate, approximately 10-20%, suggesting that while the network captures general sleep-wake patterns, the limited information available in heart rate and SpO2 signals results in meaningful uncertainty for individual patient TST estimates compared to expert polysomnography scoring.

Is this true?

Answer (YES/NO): NO